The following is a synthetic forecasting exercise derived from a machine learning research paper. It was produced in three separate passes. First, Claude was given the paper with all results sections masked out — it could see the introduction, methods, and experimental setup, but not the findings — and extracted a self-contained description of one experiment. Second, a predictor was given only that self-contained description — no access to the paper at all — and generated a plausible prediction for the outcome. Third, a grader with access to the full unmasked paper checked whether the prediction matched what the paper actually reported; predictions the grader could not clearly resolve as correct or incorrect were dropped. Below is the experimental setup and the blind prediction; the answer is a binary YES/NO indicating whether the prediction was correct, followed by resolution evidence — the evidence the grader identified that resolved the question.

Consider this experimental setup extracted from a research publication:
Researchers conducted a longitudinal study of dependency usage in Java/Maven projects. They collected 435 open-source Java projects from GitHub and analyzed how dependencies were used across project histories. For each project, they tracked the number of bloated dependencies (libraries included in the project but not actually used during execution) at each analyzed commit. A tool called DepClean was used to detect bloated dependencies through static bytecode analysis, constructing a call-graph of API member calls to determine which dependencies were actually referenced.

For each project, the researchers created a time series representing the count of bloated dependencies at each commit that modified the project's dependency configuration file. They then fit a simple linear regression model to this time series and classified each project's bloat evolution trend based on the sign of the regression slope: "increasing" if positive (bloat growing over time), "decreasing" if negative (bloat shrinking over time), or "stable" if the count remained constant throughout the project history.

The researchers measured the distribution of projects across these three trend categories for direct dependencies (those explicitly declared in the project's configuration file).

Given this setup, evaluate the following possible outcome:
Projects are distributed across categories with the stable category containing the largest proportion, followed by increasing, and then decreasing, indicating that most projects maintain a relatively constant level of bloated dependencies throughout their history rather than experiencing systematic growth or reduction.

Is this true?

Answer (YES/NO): NO